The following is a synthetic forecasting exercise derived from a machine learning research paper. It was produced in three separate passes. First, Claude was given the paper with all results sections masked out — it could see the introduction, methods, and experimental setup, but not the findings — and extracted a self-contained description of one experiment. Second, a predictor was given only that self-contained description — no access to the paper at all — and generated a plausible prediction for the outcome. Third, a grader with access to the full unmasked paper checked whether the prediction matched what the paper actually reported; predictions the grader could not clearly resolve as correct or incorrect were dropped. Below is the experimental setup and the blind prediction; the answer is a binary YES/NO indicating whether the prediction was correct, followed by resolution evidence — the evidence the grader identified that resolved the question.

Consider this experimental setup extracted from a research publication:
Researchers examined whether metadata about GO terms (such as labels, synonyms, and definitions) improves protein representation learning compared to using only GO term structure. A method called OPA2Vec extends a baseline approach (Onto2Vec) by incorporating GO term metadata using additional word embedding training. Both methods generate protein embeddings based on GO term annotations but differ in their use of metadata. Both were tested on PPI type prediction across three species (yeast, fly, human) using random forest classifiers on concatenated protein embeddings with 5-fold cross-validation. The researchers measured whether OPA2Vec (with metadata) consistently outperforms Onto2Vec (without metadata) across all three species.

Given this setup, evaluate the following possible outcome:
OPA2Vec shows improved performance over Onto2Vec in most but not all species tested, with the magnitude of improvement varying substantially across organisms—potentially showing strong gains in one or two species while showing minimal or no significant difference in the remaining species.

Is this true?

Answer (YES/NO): NO